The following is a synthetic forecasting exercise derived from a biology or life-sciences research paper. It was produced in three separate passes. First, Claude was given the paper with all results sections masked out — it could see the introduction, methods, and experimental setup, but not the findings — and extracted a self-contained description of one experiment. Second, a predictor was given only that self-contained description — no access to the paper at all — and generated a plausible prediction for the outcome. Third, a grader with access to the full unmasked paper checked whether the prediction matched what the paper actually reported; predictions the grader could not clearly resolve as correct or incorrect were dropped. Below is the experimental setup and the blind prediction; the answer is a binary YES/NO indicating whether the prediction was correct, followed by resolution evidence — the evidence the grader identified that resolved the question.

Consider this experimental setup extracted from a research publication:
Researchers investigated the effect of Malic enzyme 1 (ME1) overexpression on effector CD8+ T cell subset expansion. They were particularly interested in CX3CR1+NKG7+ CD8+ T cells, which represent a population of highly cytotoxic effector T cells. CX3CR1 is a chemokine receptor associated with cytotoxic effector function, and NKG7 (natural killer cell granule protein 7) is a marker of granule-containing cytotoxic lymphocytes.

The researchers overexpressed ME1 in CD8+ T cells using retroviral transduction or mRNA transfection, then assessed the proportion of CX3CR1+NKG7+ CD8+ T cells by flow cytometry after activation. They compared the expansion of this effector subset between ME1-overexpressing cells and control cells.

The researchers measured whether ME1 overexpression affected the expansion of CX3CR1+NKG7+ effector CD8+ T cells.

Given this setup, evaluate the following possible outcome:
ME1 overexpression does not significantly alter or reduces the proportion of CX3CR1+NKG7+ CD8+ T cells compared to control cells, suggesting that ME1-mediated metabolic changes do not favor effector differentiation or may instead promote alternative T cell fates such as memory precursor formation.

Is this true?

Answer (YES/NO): NO